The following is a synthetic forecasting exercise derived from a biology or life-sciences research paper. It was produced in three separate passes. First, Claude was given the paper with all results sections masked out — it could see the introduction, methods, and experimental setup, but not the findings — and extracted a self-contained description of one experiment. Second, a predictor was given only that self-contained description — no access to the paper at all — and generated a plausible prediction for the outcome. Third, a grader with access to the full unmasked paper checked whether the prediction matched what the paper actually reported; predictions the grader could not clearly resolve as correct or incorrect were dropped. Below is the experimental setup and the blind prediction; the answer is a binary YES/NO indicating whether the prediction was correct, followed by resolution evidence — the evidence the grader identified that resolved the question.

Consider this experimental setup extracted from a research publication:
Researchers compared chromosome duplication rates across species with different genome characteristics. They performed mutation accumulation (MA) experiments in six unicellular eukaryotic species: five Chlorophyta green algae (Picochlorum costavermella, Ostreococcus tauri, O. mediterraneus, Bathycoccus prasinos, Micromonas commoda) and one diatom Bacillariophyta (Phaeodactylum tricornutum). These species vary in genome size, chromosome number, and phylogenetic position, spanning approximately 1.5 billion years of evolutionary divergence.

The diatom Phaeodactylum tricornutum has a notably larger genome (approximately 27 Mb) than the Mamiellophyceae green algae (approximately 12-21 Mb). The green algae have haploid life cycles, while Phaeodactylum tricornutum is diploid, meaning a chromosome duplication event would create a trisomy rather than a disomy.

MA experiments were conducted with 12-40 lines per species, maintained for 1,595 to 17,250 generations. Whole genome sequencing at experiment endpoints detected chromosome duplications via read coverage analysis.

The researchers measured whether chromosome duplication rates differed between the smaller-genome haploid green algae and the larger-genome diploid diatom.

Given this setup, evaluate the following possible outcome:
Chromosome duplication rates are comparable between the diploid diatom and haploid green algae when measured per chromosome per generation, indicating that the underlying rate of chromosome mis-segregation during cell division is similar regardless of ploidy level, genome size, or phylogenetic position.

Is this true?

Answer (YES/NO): YES